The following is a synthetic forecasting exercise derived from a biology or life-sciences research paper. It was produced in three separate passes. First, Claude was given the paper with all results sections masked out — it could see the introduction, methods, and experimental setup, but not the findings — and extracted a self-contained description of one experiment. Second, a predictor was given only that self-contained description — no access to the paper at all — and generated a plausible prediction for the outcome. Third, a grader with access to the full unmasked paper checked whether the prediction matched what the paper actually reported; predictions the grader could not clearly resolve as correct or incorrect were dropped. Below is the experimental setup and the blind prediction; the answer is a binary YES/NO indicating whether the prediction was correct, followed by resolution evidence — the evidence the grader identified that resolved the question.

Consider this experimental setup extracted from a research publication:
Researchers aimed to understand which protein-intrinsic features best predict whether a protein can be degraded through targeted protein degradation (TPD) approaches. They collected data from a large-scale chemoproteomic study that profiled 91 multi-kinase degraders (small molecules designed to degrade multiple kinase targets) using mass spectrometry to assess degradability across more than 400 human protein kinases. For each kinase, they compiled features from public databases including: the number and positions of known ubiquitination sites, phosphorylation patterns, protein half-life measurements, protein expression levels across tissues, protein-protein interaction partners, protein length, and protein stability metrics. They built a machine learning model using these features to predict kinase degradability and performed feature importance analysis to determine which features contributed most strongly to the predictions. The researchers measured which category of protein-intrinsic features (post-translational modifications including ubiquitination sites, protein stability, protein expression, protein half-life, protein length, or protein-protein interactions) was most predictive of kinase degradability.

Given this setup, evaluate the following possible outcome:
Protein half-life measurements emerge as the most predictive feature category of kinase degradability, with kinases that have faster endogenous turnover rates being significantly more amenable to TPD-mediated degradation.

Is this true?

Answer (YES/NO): NO